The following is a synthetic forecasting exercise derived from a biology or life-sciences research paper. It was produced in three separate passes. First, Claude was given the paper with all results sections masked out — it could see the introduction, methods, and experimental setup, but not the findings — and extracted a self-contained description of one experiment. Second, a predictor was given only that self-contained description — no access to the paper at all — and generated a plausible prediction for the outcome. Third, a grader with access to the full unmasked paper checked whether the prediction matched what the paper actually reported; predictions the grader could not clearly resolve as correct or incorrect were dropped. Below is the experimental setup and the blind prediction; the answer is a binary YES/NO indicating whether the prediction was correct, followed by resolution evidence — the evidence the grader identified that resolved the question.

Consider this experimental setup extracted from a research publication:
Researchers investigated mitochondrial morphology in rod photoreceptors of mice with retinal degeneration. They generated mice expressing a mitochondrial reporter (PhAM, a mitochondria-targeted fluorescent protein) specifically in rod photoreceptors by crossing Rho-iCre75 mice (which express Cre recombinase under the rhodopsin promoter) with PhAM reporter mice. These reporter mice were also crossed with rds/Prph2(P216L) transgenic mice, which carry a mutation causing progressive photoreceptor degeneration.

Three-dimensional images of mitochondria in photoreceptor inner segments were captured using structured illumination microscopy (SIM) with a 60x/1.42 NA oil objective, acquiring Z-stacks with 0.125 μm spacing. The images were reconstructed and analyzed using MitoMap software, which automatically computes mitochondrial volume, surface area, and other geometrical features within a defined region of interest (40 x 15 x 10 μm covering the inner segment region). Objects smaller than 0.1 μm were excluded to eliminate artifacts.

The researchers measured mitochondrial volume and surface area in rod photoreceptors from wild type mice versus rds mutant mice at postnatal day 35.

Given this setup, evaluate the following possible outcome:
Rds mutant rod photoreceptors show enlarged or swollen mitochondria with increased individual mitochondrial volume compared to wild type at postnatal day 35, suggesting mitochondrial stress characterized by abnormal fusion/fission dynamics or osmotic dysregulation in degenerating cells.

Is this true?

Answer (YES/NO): NO